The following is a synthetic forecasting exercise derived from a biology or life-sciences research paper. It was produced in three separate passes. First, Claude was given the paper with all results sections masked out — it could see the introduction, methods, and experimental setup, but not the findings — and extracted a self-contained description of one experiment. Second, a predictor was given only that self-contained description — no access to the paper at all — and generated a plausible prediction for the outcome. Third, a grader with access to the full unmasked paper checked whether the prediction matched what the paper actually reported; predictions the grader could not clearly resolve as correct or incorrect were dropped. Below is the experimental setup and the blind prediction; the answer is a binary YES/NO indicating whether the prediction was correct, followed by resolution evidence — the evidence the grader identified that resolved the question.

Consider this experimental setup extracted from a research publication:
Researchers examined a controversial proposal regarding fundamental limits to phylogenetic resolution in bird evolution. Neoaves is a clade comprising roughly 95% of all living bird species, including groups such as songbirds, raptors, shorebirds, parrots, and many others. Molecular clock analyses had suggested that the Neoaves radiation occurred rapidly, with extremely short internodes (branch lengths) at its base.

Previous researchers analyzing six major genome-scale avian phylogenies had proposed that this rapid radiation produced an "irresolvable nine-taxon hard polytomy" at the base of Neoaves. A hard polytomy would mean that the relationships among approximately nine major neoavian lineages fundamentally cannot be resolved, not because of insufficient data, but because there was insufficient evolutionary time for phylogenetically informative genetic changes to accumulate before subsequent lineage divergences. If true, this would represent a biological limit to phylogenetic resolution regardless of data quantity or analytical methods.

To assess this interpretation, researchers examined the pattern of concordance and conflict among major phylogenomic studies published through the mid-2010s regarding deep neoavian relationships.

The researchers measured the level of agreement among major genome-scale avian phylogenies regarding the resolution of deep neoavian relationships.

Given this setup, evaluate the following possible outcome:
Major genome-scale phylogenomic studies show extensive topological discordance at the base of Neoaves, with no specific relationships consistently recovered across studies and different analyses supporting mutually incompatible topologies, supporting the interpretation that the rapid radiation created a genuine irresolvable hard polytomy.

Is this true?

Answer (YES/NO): NO